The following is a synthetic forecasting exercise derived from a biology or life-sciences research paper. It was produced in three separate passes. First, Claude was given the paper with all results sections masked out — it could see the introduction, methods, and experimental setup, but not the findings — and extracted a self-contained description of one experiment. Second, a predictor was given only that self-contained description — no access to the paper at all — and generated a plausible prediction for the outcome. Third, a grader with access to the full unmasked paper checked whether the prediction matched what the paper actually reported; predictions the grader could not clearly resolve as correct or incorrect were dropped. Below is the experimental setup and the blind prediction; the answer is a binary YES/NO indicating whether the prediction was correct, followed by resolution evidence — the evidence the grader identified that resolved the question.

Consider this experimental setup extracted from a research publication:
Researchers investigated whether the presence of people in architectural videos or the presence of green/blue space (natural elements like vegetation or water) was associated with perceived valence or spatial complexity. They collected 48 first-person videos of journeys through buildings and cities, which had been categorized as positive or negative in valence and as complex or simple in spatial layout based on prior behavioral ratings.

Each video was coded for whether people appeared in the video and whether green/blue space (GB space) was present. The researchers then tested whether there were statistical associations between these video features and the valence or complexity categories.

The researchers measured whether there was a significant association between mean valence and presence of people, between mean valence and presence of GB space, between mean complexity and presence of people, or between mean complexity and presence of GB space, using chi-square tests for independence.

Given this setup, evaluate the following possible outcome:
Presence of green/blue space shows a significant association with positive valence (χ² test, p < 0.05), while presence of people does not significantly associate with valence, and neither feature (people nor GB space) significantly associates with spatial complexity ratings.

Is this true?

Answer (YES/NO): NO